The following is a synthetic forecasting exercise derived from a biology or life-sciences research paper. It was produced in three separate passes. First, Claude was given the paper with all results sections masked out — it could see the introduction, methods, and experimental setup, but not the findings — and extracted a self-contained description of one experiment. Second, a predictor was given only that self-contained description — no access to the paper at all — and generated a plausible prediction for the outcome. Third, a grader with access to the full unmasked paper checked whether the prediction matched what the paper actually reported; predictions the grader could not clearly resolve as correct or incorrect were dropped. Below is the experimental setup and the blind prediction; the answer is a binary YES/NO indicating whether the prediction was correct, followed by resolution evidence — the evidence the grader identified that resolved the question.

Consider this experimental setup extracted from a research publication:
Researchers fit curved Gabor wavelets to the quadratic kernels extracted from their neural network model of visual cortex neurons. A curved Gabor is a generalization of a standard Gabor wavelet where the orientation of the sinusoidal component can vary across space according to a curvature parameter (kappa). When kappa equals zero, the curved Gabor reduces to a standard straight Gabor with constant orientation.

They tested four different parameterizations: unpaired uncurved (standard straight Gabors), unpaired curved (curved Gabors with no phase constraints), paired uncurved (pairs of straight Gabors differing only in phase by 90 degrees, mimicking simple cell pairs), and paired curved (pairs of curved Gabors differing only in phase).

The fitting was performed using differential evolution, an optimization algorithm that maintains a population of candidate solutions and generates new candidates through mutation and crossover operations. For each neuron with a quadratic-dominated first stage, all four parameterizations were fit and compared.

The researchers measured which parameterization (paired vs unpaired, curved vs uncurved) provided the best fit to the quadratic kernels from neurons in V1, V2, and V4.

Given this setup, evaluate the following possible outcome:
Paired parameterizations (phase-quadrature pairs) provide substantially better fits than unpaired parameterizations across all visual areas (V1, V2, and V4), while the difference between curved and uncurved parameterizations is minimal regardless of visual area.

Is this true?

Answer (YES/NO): NO